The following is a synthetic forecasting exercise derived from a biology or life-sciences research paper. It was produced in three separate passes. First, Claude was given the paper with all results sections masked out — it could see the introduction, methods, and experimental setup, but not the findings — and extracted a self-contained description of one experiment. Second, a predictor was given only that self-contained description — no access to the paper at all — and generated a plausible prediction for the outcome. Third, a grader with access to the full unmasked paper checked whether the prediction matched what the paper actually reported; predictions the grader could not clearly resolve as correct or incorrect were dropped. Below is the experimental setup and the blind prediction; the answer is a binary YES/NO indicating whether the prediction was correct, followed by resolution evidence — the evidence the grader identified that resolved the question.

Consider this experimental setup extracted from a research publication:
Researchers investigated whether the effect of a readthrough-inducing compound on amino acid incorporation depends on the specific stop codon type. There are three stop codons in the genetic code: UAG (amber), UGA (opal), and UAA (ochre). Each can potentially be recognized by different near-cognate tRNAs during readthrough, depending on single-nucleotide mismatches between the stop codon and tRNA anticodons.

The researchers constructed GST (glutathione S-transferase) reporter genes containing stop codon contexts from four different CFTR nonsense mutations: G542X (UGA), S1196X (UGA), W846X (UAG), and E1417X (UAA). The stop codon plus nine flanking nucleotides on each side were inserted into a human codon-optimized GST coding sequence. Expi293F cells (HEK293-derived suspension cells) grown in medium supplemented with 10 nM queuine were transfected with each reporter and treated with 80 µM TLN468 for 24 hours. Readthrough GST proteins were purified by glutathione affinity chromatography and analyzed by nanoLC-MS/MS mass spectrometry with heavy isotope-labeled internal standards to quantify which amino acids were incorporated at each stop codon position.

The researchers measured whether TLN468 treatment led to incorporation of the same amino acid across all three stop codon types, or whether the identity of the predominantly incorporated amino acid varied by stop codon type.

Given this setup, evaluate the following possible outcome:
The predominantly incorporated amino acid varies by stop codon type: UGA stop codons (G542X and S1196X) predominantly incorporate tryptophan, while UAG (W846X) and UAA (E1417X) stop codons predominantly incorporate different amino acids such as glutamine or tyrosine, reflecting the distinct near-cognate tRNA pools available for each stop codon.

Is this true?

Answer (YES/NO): NO